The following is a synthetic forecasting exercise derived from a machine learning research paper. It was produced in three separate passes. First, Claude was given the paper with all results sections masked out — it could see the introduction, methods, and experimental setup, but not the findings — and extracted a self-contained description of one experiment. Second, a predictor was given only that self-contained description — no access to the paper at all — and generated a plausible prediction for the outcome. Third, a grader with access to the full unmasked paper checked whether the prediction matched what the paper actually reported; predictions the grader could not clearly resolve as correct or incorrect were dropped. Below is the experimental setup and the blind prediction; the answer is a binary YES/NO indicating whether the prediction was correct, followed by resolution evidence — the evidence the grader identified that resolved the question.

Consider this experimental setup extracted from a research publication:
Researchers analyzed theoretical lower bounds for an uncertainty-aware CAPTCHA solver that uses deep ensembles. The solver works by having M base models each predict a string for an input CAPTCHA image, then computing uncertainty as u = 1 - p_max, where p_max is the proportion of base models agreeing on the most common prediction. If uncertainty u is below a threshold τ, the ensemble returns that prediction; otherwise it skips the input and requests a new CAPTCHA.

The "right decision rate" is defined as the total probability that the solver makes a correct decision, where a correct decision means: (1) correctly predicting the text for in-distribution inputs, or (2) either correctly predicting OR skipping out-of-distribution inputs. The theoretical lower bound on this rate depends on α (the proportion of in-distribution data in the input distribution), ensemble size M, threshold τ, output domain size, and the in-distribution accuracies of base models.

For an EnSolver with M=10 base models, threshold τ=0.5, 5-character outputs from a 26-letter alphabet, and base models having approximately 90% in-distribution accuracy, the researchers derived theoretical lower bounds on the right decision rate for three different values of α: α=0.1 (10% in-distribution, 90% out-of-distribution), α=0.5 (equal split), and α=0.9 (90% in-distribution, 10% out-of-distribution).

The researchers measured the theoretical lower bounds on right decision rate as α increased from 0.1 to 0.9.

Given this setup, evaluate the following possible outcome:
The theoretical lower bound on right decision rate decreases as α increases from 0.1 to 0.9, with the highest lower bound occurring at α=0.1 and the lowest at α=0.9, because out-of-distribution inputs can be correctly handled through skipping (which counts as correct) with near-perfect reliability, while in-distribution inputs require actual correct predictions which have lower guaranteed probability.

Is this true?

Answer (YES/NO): YES